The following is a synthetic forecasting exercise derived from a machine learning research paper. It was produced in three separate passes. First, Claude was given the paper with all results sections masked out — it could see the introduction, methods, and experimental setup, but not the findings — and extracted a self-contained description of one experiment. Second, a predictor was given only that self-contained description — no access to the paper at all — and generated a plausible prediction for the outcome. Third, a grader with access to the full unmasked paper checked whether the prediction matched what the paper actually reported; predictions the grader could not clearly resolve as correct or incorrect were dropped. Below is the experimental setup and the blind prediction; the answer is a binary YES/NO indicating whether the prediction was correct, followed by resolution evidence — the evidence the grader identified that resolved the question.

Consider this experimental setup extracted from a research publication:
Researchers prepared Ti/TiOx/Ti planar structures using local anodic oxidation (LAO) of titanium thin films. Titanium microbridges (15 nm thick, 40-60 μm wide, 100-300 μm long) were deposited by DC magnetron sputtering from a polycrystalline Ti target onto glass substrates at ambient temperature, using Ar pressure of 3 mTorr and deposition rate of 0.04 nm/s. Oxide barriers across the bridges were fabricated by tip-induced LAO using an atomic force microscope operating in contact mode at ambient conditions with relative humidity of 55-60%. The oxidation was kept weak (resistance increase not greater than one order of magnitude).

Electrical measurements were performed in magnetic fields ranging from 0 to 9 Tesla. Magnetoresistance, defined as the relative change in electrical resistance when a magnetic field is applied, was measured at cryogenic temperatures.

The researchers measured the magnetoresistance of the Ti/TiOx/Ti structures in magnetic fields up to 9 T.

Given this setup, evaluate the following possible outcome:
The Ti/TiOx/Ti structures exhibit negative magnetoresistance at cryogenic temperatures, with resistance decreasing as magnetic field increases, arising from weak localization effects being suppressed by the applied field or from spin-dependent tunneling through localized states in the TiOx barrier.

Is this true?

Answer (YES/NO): NO